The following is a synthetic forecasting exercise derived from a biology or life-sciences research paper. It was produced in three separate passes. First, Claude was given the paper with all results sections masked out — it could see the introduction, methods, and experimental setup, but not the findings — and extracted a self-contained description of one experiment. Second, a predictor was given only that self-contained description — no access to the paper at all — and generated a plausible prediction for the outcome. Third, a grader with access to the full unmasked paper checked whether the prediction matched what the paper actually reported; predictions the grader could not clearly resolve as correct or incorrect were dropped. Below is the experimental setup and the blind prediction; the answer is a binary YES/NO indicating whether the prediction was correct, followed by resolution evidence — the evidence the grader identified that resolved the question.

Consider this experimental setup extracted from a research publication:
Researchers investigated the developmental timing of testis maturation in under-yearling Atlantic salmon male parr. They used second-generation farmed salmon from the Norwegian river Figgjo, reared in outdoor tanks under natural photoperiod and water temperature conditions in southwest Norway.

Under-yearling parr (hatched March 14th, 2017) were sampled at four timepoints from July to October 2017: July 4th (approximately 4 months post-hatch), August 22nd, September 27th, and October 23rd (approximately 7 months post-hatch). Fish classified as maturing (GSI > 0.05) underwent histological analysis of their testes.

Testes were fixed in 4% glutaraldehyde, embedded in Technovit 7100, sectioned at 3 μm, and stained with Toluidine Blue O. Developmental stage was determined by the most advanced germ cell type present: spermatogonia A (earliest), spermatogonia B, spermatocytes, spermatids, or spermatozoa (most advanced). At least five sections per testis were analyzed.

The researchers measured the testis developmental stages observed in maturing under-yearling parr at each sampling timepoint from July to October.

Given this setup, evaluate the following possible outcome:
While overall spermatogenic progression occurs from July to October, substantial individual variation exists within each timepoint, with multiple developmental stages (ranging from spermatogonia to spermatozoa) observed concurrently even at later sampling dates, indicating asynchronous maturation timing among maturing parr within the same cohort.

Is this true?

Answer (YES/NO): NO